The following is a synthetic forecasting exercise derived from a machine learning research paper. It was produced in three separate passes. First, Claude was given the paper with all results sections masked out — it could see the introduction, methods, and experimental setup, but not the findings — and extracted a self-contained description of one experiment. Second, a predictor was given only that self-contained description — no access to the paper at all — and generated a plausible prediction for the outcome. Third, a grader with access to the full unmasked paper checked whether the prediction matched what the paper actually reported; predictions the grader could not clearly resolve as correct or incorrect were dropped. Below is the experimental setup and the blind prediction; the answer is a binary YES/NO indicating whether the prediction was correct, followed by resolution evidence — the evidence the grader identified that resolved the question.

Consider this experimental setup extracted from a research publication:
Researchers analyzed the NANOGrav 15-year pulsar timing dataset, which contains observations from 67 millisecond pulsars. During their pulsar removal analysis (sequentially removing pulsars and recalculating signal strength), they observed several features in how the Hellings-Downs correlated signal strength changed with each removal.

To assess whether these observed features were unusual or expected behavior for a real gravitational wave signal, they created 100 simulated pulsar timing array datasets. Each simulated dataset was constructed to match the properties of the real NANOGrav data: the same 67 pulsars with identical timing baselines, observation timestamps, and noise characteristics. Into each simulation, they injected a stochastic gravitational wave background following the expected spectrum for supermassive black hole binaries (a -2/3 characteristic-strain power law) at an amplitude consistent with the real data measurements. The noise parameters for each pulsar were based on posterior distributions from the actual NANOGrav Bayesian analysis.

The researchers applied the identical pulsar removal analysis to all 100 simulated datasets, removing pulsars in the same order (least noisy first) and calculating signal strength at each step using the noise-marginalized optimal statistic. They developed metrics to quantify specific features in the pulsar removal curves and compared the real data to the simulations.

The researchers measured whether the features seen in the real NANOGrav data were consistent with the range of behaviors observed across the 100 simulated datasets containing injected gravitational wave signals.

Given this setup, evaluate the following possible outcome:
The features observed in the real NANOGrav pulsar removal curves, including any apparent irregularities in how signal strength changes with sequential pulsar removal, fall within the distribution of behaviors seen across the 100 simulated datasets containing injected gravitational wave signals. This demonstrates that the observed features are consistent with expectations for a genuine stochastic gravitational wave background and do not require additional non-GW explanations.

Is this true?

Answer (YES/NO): YES